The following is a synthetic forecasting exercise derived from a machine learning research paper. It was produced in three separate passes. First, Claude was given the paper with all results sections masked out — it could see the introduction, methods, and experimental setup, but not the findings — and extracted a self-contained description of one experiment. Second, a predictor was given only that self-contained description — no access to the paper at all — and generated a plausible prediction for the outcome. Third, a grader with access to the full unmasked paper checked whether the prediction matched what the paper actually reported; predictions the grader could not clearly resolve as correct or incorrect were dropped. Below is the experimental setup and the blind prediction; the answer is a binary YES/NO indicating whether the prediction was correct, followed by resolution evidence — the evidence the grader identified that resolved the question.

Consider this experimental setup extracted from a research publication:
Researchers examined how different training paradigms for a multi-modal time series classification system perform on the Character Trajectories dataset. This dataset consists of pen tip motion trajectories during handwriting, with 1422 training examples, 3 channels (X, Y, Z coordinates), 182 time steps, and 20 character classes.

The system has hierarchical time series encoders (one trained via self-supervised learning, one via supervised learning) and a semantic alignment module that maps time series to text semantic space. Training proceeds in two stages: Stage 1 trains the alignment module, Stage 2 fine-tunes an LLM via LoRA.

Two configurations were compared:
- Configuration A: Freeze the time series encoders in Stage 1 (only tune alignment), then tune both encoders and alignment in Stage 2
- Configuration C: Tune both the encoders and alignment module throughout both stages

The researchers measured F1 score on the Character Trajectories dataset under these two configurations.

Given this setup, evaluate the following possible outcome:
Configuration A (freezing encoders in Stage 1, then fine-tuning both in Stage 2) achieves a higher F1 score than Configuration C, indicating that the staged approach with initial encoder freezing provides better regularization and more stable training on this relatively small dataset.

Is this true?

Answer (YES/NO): YES